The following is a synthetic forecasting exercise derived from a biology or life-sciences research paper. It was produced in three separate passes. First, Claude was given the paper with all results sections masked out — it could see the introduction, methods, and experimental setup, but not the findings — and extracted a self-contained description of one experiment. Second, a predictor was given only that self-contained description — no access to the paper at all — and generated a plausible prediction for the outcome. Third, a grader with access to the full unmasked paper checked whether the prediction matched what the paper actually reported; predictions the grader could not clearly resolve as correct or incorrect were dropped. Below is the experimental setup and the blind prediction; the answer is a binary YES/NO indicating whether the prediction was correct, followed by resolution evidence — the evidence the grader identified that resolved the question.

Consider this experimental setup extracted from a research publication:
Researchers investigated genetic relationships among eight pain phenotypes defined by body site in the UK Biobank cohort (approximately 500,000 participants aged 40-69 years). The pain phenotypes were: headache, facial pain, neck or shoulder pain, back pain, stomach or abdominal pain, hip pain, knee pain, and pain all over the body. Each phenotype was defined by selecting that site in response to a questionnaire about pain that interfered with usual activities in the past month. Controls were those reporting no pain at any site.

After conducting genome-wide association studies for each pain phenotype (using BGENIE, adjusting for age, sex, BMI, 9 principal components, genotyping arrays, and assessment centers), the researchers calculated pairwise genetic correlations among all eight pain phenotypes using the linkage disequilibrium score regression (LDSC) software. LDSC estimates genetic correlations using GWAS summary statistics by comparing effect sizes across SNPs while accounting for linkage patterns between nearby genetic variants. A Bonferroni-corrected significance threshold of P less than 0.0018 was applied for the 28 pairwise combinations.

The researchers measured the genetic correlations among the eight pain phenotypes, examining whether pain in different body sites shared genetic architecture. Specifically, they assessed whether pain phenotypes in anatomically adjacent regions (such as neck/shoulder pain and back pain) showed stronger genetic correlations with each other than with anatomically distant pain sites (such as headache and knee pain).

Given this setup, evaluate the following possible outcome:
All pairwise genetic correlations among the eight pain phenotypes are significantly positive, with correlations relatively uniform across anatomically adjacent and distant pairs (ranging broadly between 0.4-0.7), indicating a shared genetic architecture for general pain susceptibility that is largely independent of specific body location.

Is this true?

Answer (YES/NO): NO